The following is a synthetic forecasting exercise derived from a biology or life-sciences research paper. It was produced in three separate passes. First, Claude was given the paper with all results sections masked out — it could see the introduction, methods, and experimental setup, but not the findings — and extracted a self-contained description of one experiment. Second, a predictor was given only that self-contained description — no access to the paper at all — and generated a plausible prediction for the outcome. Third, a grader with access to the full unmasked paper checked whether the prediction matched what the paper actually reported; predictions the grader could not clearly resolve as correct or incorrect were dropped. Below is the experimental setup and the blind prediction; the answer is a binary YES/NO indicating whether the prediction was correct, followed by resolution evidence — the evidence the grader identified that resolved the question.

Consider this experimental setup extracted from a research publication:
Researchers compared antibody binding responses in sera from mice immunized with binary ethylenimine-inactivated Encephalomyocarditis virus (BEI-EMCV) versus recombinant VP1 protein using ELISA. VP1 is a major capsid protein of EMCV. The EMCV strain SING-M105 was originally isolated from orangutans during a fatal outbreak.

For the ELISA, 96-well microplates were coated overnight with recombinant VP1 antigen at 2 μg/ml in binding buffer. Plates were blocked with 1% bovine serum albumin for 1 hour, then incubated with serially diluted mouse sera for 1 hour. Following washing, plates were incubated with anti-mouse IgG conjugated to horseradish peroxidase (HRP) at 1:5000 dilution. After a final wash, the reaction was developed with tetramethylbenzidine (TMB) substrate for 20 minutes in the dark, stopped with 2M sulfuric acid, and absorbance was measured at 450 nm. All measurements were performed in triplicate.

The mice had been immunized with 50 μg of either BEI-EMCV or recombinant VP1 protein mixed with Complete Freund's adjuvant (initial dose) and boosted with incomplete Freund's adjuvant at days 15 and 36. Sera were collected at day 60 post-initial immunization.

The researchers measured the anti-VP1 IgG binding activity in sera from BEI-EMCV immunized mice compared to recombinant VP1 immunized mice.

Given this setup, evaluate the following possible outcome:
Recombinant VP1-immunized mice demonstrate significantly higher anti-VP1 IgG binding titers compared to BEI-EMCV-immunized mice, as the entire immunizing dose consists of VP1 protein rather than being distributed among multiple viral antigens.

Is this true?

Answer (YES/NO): NO